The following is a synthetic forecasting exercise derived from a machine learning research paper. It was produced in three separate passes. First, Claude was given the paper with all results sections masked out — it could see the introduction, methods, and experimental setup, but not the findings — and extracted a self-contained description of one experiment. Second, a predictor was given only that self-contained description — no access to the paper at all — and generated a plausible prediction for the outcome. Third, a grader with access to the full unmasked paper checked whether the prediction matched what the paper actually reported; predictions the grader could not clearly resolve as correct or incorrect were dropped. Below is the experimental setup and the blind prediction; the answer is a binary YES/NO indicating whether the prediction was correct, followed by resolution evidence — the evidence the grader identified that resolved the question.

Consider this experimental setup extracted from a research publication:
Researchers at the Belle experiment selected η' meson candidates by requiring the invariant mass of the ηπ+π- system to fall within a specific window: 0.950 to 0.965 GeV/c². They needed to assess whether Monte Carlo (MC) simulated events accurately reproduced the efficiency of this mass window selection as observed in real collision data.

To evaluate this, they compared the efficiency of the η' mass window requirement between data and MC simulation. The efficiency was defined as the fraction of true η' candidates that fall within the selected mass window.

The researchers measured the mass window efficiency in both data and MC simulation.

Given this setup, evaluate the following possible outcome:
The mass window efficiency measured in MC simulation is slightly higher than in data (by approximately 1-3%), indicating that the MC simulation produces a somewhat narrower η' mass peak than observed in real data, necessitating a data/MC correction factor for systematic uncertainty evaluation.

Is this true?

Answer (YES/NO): NO